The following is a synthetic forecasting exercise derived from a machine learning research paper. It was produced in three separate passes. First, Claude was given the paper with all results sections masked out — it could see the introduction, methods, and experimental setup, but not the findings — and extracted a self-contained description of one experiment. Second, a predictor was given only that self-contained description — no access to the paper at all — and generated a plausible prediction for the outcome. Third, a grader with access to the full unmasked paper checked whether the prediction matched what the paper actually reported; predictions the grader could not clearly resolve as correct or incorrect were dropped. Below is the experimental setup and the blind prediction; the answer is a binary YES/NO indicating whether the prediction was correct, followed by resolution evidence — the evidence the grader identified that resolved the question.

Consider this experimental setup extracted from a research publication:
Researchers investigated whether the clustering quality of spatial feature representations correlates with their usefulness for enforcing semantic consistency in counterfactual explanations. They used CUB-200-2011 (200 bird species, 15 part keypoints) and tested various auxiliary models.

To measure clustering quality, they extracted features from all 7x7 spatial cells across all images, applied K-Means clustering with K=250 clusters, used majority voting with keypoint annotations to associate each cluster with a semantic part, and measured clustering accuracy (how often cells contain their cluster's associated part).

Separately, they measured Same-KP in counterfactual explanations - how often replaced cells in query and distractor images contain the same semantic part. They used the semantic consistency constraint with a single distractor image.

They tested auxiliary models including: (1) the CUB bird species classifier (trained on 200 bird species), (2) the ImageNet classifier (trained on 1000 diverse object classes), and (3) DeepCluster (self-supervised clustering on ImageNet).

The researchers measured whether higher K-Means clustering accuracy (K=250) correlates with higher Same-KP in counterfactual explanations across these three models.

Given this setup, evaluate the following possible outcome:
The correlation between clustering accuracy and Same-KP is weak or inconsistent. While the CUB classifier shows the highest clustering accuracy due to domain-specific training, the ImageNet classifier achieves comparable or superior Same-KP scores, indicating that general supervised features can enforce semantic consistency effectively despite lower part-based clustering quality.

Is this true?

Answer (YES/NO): NO